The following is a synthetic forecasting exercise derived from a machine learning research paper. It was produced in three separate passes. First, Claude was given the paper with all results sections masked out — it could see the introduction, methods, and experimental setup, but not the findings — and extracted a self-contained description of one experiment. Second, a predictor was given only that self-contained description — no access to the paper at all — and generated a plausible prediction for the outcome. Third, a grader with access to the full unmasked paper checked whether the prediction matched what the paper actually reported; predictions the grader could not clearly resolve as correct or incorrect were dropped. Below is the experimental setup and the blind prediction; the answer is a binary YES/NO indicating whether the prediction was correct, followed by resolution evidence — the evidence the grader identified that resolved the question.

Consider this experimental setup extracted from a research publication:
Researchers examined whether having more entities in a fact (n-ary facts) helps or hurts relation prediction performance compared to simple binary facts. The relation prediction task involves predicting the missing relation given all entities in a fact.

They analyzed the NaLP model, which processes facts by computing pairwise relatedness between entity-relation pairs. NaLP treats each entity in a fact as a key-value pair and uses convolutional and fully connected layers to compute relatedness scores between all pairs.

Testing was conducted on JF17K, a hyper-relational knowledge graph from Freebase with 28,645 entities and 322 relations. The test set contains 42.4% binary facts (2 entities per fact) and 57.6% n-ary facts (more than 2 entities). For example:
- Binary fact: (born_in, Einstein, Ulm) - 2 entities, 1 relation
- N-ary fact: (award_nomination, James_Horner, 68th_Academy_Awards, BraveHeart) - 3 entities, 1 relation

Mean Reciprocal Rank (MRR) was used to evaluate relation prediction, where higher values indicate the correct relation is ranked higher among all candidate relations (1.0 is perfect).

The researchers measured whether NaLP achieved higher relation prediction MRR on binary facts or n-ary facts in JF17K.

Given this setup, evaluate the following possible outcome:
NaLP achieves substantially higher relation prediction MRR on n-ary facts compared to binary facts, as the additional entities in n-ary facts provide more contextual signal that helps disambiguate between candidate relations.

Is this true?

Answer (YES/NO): NO